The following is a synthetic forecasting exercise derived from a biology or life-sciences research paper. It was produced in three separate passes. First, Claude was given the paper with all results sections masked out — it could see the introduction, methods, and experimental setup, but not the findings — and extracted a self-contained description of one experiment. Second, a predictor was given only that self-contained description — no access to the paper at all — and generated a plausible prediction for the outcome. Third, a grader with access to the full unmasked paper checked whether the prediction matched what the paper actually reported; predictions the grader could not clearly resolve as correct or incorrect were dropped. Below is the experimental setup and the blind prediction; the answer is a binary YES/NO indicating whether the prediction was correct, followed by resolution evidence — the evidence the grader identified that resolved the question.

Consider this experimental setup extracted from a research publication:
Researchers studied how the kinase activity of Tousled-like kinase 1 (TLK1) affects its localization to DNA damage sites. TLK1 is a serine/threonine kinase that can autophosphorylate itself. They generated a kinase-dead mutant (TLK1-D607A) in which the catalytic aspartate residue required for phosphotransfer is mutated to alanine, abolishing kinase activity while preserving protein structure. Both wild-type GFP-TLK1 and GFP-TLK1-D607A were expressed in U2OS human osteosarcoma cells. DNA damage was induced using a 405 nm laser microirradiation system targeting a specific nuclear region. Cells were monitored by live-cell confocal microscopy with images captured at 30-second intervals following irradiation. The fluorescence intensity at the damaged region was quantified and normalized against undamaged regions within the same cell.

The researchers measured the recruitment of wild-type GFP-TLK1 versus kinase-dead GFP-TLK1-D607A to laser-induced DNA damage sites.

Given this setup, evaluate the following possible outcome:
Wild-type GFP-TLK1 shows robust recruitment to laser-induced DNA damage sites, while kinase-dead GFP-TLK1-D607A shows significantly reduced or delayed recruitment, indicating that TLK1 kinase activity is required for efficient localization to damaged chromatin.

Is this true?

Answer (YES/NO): NO